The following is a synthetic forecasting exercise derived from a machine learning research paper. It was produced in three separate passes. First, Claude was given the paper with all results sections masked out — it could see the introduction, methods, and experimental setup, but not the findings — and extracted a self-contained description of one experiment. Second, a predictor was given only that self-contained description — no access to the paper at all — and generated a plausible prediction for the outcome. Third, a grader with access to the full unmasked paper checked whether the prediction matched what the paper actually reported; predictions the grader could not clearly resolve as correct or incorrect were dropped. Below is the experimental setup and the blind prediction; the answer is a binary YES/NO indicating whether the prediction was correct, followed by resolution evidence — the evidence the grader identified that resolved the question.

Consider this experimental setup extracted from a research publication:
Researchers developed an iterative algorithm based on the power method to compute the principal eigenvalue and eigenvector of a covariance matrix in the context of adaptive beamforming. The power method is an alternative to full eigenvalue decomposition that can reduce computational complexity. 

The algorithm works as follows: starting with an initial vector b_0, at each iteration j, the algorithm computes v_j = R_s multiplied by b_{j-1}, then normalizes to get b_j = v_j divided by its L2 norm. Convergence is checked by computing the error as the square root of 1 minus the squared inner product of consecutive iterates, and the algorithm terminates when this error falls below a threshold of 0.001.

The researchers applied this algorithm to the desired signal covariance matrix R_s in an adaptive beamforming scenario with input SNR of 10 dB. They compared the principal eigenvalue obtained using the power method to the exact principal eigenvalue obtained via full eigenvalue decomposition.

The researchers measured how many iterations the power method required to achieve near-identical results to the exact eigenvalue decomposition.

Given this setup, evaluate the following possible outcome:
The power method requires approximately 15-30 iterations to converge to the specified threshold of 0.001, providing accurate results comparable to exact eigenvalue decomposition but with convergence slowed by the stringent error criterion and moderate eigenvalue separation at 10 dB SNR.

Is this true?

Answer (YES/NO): NO